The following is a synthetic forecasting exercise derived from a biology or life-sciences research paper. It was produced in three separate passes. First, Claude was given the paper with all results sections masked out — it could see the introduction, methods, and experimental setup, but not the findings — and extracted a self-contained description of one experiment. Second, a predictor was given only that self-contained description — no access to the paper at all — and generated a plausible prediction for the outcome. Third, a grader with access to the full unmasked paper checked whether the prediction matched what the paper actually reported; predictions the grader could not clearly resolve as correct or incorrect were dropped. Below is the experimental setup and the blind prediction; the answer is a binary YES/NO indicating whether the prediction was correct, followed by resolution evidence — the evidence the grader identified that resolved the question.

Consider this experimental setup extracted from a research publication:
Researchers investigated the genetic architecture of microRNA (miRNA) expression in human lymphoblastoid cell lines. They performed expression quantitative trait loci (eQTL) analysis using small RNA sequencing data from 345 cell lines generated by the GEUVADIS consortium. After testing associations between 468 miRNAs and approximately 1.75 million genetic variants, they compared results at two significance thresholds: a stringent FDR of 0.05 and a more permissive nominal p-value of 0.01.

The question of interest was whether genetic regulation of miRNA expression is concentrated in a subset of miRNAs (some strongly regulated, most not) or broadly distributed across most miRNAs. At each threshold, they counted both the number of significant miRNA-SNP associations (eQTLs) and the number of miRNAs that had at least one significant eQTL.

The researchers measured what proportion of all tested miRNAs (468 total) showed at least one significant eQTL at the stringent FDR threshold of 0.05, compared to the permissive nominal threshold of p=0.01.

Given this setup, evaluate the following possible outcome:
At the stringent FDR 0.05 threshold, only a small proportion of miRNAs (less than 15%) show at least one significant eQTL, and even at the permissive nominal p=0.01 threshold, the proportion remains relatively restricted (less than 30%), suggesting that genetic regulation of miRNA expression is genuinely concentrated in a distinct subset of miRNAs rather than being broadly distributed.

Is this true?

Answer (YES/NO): NO